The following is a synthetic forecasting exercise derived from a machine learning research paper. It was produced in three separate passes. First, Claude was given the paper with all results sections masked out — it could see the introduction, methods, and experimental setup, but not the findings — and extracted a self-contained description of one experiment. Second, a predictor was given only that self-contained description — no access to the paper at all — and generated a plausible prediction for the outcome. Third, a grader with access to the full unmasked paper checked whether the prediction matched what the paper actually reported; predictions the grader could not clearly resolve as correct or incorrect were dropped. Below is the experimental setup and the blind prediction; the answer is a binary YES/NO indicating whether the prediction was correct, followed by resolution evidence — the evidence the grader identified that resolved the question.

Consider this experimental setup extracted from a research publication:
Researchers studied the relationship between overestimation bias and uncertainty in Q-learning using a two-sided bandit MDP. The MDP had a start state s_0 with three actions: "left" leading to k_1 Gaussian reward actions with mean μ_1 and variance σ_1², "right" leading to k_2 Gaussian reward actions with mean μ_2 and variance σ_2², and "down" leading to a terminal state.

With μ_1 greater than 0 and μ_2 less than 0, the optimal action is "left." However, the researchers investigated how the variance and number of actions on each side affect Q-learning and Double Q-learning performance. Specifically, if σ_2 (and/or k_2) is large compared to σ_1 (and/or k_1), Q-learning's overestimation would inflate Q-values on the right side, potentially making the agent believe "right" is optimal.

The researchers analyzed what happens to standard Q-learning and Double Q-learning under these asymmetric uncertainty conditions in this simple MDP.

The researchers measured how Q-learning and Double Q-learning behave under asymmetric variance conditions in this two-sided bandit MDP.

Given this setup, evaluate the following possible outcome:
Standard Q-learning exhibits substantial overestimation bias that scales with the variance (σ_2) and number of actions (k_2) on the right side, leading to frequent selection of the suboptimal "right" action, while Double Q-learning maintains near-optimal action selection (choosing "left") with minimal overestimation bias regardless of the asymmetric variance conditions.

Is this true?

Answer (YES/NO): NO